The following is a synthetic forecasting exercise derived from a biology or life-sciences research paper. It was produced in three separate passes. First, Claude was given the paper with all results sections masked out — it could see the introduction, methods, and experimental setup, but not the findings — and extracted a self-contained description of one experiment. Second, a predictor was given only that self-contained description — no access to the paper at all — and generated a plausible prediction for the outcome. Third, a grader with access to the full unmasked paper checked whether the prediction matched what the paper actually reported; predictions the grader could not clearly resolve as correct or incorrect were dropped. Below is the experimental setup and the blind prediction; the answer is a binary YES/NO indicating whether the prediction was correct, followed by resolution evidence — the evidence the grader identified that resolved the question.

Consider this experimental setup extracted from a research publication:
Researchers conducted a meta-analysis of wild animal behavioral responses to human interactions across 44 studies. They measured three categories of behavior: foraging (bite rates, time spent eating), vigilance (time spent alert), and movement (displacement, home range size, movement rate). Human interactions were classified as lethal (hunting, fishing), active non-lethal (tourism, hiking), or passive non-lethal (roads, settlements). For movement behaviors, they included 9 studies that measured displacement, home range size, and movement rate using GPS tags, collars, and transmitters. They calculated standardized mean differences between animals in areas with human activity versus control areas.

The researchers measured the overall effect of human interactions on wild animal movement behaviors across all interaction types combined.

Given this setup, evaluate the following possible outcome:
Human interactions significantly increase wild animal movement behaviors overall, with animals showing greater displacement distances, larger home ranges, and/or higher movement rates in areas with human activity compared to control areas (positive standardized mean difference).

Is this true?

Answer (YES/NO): NO